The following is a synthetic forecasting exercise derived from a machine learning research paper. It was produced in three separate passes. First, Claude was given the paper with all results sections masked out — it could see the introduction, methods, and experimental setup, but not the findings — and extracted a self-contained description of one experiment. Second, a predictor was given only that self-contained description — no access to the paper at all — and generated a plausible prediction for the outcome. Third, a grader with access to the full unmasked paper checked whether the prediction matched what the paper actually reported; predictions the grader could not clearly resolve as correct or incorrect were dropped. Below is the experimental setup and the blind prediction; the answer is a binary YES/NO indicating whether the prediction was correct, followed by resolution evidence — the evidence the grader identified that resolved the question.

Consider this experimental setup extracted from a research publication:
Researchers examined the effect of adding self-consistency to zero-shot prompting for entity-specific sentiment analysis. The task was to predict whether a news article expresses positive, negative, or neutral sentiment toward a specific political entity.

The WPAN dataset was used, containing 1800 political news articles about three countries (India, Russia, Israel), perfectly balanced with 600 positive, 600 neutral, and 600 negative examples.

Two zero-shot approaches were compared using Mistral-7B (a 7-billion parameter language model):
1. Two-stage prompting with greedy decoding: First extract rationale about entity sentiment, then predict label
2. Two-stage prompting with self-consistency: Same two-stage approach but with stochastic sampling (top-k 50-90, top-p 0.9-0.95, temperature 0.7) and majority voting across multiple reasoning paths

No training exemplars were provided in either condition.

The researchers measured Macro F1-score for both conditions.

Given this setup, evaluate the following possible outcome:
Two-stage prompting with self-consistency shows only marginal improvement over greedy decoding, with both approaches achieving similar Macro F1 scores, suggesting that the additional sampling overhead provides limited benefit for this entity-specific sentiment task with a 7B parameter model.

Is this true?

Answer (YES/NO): NO